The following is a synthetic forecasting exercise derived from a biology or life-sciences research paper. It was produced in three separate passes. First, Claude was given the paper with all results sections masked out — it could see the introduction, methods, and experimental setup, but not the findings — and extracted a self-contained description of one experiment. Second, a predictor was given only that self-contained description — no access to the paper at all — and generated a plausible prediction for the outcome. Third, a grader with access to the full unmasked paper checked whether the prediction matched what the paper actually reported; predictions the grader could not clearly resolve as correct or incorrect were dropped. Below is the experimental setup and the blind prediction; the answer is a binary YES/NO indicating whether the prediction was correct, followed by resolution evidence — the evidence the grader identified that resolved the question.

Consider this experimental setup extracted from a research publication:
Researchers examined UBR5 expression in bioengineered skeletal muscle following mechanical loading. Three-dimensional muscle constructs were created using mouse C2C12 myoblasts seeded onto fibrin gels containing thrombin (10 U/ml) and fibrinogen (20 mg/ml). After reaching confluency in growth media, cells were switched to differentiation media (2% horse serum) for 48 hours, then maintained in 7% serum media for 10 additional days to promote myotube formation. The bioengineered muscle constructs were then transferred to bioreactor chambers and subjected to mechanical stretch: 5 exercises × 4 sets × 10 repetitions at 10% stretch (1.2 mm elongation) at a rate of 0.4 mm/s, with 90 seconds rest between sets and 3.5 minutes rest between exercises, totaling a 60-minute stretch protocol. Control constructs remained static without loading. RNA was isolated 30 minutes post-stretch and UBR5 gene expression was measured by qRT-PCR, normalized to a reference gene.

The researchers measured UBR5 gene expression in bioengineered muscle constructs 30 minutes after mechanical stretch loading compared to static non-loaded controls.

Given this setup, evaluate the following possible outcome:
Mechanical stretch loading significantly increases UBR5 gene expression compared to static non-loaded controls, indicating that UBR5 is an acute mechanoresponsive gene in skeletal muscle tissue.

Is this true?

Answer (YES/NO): YES